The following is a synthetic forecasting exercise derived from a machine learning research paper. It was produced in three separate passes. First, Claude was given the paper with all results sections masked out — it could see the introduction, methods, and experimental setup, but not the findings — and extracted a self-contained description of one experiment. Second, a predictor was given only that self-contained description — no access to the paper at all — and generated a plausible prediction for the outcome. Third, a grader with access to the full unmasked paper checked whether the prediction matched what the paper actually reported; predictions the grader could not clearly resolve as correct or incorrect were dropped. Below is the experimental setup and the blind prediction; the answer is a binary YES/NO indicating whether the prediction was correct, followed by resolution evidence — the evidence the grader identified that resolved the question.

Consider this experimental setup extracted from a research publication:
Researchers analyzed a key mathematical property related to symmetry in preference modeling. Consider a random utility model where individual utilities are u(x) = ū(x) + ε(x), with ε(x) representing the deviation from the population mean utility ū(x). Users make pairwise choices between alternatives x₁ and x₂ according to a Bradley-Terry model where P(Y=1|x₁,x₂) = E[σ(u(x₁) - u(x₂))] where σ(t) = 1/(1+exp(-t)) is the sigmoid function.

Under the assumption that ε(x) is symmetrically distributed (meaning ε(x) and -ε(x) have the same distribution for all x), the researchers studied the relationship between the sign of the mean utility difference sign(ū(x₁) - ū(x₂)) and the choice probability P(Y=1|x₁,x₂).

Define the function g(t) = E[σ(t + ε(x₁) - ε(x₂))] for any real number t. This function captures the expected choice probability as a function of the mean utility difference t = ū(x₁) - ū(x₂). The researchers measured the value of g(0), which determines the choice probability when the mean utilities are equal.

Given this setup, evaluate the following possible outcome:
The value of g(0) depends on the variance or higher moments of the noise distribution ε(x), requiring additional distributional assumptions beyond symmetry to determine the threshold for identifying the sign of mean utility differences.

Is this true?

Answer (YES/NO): NO